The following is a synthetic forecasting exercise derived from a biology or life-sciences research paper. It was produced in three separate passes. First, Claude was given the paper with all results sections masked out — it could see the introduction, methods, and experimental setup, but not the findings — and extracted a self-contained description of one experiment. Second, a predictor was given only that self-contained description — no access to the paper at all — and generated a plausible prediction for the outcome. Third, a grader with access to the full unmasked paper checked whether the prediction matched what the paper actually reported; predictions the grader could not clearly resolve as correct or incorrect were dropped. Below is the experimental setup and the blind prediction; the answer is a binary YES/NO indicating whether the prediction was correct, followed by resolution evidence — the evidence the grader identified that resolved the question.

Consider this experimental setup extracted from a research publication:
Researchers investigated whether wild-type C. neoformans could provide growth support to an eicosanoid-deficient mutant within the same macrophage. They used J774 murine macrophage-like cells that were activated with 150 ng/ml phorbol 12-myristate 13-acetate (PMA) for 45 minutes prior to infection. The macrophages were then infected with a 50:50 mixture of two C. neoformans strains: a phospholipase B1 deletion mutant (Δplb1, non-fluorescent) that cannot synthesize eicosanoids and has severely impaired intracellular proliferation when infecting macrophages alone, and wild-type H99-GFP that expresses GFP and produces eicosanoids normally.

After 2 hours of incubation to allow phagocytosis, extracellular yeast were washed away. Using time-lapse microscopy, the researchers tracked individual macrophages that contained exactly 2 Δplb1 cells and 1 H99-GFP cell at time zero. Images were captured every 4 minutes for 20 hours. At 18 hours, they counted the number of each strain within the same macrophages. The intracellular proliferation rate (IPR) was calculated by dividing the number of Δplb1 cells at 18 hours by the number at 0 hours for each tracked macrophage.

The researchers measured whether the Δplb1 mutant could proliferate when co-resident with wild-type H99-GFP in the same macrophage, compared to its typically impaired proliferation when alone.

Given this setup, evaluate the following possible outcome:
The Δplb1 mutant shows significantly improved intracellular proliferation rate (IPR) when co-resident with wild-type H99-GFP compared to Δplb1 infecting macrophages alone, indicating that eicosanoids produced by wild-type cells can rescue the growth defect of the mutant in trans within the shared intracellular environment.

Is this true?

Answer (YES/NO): YES